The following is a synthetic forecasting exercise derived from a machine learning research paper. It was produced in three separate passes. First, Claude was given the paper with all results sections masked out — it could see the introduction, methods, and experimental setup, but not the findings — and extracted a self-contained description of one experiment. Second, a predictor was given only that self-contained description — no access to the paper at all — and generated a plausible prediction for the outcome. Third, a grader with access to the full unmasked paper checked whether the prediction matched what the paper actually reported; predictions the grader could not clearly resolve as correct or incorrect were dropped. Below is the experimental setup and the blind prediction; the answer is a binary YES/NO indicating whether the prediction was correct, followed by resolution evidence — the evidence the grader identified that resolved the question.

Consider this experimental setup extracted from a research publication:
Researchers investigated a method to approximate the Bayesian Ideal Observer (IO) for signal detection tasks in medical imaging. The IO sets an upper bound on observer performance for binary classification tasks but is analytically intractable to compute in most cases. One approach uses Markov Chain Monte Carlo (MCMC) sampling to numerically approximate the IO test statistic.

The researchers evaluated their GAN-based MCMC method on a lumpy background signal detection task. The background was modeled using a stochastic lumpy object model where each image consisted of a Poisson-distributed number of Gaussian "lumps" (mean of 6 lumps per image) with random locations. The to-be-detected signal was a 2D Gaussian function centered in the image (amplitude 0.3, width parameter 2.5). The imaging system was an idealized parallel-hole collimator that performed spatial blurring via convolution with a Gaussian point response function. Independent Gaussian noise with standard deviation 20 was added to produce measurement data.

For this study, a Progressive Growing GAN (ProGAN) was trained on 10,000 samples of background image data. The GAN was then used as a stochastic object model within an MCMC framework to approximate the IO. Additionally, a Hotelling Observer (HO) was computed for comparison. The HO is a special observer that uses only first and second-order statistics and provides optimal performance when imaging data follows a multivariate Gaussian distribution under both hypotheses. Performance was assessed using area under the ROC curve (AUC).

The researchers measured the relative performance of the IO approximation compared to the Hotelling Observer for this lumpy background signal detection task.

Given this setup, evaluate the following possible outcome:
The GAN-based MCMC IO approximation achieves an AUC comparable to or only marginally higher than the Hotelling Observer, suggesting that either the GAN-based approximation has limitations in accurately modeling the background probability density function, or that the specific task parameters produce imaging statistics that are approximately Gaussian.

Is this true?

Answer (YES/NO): NO